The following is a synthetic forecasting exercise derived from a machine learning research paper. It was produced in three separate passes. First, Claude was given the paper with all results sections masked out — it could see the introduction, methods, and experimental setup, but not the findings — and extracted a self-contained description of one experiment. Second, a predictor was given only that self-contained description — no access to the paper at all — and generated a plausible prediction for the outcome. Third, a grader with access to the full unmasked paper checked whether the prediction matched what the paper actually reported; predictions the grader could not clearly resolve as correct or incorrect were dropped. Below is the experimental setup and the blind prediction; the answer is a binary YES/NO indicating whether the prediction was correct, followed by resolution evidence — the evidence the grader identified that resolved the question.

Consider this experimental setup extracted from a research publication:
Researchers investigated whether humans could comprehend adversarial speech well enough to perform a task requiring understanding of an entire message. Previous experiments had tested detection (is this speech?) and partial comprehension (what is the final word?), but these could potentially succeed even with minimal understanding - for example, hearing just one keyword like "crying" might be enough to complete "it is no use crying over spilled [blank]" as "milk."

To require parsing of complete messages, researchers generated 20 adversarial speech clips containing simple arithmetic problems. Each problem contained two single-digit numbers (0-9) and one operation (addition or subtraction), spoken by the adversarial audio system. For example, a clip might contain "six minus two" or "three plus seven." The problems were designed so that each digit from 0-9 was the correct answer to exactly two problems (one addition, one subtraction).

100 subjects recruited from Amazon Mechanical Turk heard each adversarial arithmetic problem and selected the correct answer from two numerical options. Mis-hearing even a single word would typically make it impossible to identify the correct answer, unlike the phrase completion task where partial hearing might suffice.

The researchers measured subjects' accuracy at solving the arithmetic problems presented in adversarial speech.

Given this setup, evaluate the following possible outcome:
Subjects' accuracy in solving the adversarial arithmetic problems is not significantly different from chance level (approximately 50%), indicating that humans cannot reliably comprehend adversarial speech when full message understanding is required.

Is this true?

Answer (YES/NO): NO